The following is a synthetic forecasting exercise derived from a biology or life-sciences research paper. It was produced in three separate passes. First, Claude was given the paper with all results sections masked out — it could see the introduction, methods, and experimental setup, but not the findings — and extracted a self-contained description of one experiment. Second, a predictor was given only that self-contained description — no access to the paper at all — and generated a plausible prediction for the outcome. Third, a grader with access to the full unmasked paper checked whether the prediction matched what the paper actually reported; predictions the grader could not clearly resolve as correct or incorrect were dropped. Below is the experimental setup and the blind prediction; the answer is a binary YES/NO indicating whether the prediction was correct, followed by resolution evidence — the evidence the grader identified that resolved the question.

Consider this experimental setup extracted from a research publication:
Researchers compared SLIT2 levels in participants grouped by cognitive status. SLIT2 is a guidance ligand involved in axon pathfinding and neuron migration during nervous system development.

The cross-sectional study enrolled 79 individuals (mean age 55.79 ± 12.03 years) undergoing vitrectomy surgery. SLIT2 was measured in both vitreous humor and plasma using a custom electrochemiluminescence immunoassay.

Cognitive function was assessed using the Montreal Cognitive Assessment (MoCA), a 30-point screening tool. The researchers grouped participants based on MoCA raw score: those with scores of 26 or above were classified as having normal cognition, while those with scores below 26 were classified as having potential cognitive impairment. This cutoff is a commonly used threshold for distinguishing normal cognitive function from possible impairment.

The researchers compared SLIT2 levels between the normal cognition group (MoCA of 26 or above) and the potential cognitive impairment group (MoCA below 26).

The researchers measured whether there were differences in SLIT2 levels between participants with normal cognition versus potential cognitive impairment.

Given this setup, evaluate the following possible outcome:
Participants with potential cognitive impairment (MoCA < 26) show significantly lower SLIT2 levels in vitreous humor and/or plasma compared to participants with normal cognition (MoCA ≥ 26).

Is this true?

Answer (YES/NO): YES